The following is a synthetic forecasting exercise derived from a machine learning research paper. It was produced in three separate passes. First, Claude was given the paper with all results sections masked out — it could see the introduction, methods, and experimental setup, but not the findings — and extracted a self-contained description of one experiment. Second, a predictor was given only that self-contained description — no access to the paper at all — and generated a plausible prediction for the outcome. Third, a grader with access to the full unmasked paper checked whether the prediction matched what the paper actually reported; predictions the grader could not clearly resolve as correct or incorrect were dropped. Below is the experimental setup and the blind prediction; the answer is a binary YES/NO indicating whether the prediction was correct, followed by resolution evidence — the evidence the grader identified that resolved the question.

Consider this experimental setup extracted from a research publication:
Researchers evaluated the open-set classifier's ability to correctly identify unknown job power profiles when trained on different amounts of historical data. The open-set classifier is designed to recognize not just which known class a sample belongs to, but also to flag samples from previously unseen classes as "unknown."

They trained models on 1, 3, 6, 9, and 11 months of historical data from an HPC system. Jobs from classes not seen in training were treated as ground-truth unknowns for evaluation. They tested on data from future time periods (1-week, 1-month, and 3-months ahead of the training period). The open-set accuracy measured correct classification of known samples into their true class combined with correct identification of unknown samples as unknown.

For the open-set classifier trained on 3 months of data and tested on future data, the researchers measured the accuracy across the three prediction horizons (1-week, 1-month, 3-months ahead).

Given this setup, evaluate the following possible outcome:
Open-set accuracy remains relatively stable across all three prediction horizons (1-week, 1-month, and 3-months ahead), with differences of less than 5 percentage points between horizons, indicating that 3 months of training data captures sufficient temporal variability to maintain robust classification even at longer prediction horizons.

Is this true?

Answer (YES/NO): YES